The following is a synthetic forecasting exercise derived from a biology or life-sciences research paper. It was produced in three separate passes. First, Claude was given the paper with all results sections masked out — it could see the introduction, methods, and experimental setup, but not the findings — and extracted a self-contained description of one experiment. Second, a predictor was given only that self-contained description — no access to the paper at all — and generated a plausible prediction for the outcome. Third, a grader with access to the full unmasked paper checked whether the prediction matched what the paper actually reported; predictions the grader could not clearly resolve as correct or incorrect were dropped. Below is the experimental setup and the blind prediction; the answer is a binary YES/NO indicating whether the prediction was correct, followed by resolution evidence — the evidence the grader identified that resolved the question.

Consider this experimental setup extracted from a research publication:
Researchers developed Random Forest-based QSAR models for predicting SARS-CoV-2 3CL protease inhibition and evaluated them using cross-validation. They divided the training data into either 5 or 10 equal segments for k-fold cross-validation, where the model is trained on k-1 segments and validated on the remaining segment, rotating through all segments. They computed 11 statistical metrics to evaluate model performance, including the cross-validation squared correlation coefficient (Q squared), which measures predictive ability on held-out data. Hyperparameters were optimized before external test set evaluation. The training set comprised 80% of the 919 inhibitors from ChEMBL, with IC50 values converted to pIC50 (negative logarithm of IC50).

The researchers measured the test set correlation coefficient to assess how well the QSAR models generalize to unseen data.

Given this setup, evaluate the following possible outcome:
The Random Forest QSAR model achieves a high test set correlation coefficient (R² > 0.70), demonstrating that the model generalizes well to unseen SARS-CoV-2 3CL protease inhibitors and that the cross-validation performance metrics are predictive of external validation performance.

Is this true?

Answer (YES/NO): YES